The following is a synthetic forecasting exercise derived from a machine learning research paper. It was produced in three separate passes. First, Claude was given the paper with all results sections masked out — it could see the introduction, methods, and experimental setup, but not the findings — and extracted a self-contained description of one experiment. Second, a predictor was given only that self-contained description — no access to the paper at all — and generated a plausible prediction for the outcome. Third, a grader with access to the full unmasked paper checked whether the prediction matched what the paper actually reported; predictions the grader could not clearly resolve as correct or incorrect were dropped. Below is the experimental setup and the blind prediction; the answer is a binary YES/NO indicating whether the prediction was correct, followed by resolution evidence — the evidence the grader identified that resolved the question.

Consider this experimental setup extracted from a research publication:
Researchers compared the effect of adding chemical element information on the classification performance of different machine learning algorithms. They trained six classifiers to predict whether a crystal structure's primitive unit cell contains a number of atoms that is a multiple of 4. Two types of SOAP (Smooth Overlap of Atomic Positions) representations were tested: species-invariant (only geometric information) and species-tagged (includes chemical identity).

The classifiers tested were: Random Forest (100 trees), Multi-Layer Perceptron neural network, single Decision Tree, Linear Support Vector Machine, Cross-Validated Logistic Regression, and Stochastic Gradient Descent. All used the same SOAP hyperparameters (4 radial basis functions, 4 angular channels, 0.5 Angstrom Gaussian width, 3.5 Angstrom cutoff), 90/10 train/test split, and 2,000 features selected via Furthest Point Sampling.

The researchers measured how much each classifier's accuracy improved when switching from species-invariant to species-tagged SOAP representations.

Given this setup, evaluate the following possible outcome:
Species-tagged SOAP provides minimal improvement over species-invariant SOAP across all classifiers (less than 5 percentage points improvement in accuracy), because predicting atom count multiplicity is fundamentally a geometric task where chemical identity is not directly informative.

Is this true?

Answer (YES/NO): NO